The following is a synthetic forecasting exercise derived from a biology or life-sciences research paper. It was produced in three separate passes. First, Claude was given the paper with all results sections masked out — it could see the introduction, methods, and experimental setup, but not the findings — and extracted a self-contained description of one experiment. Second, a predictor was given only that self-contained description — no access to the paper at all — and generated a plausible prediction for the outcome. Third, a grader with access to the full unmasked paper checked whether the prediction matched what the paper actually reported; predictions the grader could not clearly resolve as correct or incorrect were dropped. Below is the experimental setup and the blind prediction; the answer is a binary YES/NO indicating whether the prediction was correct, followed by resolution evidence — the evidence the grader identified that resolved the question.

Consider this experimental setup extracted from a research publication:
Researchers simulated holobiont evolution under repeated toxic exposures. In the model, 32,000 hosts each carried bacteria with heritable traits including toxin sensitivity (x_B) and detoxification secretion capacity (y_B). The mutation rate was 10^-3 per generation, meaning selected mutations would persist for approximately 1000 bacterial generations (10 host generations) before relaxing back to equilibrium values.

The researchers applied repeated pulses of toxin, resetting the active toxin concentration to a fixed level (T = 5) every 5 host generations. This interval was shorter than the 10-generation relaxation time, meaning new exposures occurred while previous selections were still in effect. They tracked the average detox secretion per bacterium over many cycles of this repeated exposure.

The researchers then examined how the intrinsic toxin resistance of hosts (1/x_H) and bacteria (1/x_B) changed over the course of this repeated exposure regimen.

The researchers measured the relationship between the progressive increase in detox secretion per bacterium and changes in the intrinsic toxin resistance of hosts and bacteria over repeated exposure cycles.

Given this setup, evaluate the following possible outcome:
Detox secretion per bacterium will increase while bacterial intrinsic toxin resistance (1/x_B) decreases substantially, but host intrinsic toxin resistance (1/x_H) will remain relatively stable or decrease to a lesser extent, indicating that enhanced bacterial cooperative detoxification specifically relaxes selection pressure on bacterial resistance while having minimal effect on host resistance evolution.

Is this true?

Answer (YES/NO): NO